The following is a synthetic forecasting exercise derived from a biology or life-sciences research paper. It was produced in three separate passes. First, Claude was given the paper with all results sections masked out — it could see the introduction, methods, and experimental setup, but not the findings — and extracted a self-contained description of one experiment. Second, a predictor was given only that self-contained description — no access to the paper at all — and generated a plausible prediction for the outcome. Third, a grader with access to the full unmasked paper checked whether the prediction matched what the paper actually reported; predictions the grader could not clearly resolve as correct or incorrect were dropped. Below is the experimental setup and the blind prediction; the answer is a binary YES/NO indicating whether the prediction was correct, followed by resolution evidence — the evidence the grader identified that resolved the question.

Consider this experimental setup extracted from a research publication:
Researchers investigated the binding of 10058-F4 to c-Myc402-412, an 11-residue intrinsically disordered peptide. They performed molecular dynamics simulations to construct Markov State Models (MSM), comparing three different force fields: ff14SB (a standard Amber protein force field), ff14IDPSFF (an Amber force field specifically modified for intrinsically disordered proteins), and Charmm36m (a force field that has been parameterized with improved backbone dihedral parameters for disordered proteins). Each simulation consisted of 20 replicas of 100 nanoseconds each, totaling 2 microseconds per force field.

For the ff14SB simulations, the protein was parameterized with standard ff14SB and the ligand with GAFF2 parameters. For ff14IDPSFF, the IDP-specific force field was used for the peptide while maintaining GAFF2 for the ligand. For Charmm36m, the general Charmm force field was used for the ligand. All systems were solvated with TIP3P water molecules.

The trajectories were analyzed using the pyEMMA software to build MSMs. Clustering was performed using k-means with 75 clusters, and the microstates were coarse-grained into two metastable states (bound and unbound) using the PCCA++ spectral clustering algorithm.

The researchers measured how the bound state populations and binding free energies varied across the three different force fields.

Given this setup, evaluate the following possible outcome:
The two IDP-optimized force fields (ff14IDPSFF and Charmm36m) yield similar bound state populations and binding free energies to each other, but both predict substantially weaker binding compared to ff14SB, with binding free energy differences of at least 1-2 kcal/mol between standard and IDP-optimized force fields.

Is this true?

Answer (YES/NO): NO